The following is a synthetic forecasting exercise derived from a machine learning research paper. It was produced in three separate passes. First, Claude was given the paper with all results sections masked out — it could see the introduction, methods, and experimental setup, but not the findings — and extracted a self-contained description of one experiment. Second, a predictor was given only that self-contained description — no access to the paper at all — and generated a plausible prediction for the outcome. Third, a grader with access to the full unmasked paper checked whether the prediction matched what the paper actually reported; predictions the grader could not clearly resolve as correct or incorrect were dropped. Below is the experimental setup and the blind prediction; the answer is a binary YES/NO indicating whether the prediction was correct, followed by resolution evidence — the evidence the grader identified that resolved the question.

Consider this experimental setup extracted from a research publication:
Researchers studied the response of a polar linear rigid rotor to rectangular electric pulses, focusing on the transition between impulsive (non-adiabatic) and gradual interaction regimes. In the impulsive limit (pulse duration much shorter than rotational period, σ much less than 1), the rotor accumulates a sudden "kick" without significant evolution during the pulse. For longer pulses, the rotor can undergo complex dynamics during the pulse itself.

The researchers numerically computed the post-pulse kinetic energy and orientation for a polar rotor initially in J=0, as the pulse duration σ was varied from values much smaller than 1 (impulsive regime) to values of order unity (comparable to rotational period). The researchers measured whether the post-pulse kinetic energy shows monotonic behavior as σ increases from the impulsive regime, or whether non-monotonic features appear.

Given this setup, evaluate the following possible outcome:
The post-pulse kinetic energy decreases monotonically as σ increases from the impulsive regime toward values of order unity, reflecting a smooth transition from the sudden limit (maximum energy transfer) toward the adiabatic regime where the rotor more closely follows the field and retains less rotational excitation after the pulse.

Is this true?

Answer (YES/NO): NO